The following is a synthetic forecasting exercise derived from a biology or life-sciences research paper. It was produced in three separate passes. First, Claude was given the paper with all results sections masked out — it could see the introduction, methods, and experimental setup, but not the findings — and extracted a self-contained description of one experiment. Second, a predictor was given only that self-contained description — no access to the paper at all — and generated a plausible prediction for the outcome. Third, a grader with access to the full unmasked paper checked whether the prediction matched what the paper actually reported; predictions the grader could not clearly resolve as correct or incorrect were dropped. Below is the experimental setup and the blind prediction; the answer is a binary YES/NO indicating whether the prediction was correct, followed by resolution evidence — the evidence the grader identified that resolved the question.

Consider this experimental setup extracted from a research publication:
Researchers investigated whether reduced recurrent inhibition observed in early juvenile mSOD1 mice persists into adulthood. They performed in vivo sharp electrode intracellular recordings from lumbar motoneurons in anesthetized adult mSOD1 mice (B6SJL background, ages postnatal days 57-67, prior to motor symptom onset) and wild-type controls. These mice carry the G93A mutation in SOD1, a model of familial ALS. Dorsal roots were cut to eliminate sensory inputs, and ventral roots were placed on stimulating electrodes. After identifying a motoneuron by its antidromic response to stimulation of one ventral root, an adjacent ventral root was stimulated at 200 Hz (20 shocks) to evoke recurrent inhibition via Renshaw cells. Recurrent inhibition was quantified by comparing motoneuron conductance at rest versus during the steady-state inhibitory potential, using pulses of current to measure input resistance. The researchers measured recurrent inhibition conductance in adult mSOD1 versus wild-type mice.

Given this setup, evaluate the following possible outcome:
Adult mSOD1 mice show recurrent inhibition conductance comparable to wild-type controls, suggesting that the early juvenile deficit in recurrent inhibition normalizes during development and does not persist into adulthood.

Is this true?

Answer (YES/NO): YES